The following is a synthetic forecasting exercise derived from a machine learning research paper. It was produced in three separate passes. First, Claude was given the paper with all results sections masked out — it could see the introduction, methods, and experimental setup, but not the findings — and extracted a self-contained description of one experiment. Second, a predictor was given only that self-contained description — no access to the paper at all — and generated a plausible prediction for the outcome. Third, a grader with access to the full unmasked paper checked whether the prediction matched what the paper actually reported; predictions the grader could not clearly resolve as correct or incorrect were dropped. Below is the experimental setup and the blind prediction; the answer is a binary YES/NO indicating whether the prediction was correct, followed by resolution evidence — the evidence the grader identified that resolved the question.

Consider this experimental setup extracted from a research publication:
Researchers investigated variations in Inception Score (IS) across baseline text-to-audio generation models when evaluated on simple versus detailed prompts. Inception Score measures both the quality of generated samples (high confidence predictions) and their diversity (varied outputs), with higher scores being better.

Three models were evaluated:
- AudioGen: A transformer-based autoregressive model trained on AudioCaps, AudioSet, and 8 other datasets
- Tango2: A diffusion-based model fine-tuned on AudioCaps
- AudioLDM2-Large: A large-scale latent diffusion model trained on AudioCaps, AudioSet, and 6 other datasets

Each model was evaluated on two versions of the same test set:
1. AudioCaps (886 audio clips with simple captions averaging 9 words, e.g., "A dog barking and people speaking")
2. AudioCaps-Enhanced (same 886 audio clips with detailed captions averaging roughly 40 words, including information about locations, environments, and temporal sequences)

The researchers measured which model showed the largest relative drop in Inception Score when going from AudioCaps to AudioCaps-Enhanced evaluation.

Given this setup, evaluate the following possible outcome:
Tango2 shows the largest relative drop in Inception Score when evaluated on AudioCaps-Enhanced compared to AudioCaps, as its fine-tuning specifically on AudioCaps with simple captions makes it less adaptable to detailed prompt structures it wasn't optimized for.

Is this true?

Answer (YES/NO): NO